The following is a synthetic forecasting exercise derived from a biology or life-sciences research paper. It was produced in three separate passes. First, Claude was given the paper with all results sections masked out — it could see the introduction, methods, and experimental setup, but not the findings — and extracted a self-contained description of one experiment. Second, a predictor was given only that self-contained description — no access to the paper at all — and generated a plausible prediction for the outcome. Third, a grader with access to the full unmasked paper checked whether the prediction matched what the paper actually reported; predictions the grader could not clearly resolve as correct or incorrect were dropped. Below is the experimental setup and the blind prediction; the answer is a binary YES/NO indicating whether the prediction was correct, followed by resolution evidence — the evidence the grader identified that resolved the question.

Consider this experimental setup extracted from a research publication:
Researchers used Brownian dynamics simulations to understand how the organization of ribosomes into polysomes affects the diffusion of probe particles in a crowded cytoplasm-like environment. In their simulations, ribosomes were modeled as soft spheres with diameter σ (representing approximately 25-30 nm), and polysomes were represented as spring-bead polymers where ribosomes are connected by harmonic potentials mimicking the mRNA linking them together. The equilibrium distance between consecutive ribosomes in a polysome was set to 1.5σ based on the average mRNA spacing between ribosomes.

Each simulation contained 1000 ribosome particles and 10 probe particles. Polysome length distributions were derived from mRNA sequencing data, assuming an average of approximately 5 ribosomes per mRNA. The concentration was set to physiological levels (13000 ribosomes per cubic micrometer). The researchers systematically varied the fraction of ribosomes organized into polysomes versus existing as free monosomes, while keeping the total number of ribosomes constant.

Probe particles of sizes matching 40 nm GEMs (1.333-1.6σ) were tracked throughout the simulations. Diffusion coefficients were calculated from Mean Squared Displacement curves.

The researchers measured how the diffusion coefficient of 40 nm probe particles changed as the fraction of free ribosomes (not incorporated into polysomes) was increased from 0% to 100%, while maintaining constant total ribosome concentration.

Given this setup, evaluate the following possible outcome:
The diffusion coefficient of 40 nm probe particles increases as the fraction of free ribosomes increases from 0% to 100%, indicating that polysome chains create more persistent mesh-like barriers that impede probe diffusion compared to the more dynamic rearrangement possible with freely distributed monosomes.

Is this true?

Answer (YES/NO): YES